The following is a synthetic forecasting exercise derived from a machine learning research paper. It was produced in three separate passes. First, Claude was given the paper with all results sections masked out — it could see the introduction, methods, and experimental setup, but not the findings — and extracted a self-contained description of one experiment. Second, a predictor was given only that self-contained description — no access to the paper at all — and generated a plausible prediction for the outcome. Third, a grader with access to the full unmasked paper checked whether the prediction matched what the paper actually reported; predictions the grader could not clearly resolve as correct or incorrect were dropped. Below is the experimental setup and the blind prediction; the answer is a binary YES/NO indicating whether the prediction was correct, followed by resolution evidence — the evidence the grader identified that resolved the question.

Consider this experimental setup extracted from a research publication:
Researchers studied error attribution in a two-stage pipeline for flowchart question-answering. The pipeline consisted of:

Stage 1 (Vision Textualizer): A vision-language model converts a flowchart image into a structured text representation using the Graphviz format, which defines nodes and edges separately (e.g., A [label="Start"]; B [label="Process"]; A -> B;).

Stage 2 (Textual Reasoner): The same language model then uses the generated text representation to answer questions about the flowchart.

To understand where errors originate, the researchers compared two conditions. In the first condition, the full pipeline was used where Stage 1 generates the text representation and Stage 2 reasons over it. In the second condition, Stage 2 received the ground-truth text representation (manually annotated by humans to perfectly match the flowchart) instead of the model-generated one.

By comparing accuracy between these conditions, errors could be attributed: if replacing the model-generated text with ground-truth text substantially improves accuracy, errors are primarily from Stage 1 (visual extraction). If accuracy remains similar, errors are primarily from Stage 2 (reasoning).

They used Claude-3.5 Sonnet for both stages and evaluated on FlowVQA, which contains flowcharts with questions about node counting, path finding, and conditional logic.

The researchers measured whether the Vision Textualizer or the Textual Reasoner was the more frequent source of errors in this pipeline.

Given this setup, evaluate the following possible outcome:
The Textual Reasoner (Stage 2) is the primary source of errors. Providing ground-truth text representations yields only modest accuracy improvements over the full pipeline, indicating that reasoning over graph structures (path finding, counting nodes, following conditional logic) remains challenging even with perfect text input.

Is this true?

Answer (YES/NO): NO